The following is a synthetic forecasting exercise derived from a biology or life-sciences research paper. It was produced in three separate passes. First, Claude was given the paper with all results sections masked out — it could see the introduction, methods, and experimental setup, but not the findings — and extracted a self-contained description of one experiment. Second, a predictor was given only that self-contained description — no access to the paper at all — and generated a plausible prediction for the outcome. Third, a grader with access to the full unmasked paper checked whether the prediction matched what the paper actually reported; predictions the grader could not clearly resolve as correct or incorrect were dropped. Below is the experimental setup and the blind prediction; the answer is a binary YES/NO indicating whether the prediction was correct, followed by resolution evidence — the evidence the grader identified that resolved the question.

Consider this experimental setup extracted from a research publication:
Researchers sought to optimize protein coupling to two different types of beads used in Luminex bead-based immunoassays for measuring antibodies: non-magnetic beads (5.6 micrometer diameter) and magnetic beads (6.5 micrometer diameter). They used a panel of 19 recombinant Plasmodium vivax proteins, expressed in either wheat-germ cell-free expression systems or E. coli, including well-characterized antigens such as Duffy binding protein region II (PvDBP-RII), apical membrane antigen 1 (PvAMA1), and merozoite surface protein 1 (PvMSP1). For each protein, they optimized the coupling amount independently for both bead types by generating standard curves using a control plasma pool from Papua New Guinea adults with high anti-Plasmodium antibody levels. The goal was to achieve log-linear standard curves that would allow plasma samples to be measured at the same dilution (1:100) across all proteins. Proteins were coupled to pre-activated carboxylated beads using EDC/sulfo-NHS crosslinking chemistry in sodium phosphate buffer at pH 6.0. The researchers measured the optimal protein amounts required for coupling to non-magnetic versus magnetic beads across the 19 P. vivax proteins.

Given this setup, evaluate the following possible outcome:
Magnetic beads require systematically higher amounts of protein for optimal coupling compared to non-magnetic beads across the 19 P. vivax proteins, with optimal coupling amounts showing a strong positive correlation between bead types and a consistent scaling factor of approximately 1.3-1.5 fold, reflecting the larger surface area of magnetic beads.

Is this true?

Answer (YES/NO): NO